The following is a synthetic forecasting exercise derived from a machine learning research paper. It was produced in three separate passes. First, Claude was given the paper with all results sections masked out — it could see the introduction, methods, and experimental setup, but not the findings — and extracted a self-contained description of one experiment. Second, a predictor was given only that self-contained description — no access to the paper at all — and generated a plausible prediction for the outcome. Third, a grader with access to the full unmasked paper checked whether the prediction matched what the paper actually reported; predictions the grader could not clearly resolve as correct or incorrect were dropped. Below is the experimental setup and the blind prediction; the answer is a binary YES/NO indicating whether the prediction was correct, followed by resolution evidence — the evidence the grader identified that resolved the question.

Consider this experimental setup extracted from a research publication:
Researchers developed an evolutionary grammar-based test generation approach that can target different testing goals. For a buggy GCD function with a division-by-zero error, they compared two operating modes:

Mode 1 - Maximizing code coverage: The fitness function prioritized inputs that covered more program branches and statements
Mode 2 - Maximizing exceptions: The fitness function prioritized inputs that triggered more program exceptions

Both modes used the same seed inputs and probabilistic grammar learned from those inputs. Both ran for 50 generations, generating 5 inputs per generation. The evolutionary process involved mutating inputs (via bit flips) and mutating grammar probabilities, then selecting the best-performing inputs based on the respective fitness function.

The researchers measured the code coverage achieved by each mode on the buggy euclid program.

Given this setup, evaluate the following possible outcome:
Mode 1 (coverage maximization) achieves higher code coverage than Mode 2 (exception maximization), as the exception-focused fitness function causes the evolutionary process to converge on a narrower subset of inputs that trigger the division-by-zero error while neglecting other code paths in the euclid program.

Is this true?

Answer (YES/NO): YES